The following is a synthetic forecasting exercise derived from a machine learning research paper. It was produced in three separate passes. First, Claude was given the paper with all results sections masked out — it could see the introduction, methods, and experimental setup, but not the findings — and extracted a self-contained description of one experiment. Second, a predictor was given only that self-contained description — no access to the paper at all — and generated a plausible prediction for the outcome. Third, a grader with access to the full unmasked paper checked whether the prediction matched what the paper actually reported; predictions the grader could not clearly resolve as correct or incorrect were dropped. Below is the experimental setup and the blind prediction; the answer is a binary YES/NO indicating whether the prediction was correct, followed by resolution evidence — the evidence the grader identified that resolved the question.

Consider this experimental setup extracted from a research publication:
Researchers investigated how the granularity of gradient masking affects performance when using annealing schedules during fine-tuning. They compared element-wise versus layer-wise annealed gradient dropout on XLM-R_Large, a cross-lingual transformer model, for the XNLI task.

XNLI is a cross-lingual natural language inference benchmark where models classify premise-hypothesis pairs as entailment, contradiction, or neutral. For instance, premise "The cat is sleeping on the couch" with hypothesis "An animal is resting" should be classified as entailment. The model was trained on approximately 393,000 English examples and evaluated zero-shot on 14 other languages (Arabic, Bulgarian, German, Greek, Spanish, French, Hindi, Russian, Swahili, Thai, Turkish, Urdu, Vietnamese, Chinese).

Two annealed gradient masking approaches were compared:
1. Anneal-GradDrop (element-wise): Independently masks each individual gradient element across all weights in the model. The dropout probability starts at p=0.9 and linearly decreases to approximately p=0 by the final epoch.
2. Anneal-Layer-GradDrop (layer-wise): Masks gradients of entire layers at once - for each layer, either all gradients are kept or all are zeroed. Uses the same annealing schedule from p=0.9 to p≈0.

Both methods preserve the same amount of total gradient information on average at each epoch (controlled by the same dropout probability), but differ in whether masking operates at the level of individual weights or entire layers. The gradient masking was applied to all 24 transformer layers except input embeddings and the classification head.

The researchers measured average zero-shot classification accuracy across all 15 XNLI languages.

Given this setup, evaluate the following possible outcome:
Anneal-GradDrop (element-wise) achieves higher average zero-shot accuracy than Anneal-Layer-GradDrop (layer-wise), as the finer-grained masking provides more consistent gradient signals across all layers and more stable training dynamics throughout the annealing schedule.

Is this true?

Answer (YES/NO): NO